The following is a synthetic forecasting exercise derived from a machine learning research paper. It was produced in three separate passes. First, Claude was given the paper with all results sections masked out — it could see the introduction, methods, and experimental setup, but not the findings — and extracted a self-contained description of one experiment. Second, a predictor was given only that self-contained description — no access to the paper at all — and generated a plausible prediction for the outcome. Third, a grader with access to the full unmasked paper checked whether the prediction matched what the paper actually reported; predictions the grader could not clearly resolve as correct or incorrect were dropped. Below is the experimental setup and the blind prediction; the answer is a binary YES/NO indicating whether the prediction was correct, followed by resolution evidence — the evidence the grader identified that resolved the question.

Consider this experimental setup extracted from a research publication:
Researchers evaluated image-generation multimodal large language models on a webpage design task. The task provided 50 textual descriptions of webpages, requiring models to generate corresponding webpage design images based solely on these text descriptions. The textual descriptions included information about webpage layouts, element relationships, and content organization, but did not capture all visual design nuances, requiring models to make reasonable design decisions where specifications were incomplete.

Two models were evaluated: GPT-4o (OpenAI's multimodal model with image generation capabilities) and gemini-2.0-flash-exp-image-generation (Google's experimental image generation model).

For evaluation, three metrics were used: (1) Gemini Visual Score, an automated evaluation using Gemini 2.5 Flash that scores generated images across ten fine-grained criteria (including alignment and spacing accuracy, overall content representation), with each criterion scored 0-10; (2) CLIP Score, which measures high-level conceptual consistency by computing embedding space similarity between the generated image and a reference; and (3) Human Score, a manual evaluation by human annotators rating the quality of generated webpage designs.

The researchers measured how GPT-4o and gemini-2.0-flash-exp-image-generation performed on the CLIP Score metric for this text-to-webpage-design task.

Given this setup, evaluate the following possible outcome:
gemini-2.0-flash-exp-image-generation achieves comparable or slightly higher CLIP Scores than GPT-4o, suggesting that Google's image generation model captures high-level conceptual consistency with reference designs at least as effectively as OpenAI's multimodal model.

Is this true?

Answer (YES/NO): YES